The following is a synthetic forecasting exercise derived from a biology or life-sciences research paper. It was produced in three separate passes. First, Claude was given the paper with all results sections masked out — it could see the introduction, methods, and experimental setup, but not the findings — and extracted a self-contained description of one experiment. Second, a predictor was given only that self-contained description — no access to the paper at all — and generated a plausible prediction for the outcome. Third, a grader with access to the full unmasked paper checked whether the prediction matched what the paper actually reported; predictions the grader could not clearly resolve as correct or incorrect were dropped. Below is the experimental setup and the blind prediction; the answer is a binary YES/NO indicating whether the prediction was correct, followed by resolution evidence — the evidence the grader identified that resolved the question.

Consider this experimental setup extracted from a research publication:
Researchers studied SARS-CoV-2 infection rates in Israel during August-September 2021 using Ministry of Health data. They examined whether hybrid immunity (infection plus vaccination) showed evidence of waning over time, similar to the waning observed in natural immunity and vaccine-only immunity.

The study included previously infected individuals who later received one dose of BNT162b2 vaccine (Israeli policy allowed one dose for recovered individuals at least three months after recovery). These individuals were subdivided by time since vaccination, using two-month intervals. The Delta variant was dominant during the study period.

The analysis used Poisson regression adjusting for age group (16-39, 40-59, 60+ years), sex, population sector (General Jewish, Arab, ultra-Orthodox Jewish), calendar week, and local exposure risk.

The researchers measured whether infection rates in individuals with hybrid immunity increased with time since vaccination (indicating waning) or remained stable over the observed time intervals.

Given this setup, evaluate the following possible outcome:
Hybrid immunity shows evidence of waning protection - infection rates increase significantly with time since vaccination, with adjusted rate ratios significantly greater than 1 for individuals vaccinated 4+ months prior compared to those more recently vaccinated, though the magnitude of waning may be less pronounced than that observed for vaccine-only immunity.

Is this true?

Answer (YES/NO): YES